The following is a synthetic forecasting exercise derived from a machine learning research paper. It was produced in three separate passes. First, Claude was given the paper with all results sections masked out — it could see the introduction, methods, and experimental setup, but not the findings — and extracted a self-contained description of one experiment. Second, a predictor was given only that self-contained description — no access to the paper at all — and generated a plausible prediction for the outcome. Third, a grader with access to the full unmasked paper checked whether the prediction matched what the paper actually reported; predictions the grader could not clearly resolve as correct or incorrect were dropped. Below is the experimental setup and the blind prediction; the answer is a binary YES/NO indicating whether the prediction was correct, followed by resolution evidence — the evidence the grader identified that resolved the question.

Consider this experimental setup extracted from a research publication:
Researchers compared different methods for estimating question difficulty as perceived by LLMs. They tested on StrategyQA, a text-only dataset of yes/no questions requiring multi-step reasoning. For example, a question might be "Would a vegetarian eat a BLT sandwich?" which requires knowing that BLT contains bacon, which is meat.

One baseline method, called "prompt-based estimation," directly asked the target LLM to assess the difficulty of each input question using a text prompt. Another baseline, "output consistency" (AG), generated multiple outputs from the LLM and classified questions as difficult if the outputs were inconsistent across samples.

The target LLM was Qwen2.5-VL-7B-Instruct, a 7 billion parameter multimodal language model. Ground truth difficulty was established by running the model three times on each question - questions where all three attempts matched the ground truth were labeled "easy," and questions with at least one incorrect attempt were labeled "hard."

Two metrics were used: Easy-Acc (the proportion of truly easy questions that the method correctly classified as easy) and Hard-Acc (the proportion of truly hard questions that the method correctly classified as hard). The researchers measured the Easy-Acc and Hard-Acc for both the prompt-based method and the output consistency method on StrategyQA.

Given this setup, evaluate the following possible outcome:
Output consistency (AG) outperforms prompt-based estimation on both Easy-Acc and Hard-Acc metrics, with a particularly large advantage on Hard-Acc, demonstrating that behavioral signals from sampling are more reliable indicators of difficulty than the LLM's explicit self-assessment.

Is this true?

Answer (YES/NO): NO